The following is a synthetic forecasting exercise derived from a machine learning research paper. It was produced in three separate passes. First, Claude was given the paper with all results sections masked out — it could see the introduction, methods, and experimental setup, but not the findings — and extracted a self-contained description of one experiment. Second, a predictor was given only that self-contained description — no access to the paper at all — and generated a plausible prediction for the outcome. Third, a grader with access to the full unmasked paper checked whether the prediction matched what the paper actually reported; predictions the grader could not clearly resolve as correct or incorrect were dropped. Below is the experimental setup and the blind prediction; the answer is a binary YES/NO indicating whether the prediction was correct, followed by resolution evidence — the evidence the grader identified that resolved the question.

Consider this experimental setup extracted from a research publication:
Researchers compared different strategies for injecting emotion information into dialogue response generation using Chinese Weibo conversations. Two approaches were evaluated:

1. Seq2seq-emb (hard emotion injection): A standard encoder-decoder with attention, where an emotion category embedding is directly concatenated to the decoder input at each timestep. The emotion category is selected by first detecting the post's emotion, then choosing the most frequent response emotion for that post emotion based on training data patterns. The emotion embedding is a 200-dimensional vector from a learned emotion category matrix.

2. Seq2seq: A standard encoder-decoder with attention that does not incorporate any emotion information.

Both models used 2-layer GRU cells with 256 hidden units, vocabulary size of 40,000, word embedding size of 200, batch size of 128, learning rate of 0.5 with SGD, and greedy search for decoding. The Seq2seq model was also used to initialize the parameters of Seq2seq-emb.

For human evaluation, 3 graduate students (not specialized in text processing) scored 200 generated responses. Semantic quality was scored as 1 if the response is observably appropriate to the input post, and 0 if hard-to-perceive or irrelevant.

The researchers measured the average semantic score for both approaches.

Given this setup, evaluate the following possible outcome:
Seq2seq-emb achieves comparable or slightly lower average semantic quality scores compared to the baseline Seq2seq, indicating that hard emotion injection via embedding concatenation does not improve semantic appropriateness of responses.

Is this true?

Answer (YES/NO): NO